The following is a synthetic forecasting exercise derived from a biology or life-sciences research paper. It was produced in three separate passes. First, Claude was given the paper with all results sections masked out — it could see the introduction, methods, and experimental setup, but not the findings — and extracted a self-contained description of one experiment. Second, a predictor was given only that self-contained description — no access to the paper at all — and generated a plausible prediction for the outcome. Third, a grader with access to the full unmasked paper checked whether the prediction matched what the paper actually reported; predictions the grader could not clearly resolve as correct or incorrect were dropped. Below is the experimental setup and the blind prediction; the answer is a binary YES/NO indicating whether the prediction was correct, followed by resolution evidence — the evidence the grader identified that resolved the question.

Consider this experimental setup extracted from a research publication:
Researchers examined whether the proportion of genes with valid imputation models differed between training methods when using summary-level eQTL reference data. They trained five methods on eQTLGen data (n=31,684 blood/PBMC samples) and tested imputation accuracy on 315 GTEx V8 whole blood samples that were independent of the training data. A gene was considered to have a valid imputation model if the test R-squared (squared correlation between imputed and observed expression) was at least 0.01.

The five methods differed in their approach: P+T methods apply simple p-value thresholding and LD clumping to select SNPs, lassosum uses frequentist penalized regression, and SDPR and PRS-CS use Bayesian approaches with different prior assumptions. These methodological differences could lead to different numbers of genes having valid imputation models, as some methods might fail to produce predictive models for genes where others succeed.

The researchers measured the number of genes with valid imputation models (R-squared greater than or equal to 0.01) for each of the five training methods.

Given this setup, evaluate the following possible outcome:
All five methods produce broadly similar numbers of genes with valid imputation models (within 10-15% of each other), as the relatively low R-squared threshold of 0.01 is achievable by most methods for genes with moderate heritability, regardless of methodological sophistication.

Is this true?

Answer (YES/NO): NO